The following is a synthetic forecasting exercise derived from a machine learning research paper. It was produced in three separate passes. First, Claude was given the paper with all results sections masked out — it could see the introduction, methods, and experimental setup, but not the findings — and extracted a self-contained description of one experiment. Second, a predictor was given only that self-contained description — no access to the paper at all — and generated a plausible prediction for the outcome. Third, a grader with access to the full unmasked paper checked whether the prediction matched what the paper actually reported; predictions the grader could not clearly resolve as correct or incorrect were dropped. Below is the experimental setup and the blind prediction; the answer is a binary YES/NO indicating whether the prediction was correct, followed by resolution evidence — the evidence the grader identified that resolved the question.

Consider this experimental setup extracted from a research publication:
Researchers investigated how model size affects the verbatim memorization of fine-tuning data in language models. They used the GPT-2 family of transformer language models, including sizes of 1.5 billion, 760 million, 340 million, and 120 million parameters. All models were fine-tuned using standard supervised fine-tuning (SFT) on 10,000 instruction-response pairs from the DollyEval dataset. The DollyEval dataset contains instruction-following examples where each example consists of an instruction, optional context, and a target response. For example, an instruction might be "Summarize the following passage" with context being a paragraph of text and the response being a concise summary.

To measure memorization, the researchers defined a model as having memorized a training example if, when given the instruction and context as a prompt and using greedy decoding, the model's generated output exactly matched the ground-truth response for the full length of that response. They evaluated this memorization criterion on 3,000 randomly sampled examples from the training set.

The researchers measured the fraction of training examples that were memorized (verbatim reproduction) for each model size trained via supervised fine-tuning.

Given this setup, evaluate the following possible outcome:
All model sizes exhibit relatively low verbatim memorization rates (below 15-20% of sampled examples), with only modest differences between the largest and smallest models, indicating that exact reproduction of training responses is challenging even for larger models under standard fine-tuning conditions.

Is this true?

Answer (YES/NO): NO